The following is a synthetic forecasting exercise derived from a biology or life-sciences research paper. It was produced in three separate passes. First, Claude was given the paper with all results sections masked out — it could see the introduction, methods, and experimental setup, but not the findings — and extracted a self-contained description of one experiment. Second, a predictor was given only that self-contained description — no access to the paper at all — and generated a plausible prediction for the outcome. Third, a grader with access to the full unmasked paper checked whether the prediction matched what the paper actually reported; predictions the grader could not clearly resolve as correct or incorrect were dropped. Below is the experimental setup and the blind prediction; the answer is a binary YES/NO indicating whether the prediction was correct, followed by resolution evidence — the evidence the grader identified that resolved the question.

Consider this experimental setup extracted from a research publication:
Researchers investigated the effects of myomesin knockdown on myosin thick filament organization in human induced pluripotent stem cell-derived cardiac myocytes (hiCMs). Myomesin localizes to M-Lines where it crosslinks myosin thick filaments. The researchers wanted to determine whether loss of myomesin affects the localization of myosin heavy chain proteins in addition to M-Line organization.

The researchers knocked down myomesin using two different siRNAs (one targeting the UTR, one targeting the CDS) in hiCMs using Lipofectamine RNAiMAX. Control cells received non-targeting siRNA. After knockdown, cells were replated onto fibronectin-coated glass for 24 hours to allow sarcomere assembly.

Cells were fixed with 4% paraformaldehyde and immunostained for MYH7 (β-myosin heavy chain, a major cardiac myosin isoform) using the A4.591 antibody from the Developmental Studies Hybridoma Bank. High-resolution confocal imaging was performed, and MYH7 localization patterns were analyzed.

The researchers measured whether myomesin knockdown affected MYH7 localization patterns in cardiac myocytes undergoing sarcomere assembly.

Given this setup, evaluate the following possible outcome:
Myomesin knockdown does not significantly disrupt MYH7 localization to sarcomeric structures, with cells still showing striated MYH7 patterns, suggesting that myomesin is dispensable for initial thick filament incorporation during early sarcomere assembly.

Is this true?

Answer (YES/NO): NO